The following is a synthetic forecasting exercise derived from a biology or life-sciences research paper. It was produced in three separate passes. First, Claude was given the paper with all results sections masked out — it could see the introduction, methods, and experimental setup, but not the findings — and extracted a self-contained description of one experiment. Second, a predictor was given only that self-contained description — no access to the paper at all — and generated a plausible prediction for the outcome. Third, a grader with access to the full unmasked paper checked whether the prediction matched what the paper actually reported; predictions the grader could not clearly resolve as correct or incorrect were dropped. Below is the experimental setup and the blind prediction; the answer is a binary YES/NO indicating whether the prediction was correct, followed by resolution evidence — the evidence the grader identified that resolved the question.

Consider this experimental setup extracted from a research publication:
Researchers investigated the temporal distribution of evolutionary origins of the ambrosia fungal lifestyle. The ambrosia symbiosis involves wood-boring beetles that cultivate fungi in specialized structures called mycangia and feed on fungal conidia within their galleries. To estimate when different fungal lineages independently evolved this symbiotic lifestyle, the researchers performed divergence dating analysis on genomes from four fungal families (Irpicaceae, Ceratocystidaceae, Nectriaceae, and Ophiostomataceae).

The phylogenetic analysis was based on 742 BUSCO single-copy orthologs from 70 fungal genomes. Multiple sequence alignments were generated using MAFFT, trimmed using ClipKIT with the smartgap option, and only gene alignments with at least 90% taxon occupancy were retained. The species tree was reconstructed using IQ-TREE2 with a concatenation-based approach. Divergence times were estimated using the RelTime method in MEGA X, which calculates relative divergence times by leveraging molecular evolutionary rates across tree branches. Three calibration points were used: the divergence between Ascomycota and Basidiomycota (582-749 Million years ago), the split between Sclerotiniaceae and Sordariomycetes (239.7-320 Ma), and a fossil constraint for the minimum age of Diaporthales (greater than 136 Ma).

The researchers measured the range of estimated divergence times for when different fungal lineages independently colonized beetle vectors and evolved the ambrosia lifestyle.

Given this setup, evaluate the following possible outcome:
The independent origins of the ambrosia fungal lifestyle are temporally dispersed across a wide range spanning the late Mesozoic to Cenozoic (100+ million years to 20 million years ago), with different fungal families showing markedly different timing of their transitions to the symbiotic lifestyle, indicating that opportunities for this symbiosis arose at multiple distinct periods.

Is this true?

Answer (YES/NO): NO